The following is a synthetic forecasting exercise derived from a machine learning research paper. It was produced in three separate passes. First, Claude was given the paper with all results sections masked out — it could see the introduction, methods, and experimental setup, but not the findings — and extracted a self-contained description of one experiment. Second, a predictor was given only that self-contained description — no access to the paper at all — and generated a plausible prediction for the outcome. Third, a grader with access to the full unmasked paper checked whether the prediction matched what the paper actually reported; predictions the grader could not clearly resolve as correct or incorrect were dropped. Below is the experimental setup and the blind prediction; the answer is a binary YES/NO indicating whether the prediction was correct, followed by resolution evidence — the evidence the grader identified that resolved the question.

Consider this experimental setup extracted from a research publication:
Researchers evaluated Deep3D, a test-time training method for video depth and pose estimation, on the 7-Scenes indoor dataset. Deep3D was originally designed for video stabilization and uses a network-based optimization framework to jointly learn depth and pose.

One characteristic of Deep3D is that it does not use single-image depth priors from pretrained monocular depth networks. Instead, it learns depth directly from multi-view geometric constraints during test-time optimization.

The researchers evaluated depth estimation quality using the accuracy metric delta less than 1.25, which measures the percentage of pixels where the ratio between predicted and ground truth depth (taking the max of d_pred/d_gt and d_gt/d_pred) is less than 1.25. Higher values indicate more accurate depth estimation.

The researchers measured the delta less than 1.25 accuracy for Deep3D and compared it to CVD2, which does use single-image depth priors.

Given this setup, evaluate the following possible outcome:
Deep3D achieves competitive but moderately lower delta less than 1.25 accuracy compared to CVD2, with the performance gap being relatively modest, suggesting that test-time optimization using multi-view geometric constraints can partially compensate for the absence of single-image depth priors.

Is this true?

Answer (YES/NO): YES